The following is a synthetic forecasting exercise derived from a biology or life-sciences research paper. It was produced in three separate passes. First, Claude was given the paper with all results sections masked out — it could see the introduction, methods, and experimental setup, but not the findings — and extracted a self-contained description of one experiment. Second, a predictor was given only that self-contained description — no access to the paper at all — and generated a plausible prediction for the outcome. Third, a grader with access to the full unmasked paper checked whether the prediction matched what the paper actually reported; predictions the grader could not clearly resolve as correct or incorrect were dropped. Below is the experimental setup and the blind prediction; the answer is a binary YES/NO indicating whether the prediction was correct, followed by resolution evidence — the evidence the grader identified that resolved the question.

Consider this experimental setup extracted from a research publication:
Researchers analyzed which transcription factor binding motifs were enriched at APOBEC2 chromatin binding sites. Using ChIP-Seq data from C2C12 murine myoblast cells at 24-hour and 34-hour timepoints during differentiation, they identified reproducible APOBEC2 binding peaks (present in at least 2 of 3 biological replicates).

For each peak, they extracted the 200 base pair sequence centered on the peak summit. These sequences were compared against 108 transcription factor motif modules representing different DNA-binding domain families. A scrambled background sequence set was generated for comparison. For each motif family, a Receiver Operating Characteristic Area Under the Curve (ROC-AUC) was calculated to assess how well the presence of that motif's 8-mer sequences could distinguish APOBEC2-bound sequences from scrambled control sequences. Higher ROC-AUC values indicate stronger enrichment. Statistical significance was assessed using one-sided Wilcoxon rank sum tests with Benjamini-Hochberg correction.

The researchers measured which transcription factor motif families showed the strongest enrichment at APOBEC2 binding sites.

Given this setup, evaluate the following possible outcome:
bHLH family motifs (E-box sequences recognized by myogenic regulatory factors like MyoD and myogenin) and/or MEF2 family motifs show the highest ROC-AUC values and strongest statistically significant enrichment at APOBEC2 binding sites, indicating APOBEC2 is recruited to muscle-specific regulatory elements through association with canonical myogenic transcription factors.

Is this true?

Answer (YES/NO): NO